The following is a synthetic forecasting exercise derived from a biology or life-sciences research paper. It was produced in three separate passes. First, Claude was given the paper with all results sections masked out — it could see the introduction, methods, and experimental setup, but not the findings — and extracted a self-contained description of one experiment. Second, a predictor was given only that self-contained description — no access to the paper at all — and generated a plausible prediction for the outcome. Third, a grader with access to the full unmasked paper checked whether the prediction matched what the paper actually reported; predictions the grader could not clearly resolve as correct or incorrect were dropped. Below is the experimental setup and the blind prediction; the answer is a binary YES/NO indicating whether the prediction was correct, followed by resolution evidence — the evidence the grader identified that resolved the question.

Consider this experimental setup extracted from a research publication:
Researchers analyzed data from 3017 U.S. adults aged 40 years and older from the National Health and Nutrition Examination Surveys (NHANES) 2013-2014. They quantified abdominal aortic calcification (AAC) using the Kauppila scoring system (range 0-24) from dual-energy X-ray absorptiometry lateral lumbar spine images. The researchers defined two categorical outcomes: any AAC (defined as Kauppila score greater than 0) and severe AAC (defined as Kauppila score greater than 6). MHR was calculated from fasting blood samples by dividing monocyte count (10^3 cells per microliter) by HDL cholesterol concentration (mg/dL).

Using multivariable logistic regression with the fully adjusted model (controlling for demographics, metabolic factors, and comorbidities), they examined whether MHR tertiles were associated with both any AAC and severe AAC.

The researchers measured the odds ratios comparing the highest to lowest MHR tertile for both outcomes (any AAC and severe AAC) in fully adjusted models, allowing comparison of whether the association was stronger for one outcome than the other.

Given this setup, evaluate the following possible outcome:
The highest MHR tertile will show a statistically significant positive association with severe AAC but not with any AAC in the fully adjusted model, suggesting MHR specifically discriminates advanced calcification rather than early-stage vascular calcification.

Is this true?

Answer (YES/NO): NO